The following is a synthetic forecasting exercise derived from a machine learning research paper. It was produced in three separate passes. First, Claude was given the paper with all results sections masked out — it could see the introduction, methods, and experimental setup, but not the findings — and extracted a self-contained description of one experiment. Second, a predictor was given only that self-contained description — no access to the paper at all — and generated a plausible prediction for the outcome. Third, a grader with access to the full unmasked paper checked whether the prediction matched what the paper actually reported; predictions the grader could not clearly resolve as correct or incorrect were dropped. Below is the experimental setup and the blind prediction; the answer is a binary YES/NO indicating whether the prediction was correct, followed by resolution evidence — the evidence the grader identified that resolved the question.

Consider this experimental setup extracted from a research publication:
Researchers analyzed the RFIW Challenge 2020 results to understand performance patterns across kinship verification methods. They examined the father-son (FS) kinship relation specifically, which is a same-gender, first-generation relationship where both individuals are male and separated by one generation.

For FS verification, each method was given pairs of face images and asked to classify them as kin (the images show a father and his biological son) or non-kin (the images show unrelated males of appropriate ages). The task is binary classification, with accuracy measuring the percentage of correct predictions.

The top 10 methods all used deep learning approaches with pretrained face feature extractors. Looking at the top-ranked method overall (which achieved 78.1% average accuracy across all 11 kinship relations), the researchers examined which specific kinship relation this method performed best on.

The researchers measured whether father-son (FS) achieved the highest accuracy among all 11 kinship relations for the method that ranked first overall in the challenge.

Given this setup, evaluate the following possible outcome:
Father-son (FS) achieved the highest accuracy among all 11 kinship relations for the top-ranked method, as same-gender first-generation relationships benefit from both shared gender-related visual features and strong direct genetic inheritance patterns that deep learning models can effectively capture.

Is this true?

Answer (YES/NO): YES